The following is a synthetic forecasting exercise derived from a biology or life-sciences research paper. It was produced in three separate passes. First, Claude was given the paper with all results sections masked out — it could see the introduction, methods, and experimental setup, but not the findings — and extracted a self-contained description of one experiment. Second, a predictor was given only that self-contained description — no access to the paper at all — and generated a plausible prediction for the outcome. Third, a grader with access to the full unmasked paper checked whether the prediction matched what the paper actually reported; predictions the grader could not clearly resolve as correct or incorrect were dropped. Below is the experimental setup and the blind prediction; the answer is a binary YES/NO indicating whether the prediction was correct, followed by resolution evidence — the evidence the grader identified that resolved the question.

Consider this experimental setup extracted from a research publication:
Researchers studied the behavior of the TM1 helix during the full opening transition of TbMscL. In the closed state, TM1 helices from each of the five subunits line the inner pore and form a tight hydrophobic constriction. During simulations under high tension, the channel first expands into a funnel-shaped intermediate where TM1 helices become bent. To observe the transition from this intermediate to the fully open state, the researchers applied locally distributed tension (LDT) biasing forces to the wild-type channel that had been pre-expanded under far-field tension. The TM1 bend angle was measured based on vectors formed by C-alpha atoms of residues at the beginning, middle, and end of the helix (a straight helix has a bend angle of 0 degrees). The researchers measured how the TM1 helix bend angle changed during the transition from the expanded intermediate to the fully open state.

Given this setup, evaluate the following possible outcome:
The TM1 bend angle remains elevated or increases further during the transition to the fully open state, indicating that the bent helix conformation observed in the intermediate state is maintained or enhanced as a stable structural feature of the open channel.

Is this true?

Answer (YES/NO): NO